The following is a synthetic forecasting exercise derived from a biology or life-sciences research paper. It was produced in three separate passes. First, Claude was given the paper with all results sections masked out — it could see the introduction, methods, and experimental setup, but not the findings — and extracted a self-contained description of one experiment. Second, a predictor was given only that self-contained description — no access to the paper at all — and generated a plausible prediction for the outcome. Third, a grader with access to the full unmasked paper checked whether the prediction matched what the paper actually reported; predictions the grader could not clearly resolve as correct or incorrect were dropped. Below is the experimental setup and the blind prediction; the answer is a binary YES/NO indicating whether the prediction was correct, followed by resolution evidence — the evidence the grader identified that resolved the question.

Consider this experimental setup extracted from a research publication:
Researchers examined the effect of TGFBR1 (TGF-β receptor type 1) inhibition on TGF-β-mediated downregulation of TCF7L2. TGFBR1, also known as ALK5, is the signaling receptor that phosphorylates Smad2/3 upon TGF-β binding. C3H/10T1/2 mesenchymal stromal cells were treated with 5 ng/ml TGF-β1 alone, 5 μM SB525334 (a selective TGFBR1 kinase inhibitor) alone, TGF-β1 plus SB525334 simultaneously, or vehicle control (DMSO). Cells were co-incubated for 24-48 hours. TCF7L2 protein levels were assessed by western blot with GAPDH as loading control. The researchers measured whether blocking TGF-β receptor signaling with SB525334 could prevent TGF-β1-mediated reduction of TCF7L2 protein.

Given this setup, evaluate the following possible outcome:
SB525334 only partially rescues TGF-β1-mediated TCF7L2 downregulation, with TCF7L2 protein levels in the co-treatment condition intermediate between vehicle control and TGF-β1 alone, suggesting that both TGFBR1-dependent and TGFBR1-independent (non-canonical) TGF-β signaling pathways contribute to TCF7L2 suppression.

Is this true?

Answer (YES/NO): NO